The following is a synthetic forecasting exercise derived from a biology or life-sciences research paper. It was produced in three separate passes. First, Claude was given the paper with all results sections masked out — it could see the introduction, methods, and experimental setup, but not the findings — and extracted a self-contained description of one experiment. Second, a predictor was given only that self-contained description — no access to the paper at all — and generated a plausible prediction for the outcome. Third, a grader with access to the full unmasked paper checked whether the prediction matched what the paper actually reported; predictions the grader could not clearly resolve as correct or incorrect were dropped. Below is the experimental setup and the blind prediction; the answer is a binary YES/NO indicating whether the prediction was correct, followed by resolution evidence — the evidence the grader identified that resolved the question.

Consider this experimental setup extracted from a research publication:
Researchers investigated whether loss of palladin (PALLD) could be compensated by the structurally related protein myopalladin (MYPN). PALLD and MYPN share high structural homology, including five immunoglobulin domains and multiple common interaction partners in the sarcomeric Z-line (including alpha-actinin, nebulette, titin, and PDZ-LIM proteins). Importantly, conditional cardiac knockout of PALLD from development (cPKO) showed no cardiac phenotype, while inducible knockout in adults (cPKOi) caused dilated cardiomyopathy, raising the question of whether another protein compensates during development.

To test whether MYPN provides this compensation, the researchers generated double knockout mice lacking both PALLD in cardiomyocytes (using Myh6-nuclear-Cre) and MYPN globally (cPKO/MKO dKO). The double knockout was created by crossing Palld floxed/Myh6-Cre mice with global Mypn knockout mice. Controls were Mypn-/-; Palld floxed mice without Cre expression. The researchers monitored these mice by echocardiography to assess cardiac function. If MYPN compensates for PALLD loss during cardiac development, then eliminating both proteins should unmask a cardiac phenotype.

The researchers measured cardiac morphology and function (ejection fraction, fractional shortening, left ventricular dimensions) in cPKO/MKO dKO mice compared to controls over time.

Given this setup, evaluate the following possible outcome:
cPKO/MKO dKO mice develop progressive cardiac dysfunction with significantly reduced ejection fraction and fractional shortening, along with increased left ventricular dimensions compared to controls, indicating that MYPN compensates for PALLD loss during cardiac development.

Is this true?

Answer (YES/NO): NO